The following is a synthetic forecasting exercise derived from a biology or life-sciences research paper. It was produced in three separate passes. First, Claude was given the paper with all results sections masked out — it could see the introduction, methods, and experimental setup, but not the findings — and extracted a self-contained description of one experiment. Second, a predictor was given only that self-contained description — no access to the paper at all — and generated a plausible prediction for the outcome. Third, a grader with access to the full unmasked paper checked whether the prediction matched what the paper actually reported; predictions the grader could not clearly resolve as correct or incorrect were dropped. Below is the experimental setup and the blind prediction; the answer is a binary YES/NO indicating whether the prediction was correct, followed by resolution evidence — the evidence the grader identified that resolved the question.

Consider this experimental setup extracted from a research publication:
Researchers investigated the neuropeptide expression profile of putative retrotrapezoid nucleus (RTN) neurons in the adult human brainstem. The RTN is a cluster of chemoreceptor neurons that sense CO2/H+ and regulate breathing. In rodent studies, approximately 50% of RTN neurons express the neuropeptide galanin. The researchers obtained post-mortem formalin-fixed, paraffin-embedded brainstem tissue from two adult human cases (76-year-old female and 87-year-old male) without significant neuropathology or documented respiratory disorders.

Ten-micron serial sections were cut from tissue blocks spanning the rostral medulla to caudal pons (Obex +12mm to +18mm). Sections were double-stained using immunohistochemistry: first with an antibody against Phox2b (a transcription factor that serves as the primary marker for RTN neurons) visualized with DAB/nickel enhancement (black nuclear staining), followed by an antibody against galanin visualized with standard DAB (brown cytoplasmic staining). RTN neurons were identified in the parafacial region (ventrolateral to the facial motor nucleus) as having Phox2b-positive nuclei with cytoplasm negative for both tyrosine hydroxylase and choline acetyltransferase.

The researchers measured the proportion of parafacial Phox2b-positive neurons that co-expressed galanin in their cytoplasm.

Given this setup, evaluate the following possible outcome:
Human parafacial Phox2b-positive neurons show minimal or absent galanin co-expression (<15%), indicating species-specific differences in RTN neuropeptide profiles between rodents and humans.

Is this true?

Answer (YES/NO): NO